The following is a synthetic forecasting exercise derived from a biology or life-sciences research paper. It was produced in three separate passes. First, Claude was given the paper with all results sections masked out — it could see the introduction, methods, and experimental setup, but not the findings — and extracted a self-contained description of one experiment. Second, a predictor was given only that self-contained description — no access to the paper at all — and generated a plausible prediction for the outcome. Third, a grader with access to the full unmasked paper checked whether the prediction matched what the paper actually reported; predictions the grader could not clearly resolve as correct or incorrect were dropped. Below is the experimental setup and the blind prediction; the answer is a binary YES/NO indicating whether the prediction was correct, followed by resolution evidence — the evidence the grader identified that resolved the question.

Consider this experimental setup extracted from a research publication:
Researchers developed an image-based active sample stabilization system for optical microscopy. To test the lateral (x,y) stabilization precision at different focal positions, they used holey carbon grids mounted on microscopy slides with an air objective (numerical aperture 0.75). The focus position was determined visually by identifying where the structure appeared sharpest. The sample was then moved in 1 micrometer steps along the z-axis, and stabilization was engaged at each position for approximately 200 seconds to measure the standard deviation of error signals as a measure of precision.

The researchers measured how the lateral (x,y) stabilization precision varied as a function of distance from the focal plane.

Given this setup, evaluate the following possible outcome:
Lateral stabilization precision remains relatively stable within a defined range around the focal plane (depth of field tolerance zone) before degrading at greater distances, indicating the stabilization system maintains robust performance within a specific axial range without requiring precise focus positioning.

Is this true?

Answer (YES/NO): YES